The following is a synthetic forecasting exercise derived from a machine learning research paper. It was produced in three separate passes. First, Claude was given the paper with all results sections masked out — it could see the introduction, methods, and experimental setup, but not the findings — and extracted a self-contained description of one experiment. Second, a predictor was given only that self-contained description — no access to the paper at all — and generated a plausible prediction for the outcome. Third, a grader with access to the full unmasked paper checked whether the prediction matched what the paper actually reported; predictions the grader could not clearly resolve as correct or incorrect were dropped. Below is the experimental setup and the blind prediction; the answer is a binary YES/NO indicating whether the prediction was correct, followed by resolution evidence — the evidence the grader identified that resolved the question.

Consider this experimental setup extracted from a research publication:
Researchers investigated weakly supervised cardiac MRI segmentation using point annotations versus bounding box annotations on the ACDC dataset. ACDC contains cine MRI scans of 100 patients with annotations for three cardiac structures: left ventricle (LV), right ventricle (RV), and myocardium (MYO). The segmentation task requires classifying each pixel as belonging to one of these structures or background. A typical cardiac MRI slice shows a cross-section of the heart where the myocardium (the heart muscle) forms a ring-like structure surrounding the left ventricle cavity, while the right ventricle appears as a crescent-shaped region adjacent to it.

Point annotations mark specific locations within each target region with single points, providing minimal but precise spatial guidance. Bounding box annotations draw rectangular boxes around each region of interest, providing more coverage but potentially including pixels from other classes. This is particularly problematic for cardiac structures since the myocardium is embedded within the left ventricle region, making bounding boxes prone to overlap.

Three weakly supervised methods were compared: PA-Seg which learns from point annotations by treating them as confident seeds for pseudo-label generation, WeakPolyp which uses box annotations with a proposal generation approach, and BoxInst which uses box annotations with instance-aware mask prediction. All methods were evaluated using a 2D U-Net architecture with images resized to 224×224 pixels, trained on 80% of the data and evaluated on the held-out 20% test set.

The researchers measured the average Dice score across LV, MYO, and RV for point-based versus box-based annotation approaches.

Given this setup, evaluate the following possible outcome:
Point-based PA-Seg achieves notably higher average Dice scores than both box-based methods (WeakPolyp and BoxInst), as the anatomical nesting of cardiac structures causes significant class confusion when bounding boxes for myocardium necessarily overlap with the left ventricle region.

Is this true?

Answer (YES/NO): YES